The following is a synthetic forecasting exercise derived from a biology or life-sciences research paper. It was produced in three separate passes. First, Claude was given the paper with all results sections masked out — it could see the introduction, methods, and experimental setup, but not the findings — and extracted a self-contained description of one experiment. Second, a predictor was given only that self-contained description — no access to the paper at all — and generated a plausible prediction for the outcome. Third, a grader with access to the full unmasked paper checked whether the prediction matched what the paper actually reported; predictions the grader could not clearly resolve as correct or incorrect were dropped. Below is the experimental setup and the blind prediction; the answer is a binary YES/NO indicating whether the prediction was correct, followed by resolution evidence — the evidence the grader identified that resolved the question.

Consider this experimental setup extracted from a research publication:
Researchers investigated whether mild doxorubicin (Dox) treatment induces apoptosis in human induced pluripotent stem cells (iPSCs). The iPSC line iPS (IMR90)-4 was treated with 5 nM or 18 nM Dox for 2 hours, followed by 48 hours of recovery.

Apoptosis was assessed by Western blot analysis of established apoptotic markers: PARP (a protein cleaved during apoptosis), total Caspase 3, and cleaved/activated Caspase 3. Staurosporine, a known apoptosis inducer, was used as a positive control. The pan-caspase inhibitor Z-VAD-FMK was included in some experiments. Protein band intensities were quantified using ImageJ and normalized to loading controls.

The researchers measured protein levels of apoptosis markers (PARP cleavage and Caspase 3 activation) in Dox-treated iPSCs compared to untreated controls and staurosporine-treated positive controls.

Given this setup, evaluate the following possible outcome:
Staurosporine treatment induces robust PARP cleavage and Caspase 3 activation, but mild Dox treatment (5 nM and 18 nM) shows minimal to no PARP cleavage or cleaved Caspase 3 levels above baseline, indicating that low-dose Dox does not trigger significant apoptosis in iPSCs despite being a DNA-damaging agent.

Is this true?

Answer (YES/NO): YES